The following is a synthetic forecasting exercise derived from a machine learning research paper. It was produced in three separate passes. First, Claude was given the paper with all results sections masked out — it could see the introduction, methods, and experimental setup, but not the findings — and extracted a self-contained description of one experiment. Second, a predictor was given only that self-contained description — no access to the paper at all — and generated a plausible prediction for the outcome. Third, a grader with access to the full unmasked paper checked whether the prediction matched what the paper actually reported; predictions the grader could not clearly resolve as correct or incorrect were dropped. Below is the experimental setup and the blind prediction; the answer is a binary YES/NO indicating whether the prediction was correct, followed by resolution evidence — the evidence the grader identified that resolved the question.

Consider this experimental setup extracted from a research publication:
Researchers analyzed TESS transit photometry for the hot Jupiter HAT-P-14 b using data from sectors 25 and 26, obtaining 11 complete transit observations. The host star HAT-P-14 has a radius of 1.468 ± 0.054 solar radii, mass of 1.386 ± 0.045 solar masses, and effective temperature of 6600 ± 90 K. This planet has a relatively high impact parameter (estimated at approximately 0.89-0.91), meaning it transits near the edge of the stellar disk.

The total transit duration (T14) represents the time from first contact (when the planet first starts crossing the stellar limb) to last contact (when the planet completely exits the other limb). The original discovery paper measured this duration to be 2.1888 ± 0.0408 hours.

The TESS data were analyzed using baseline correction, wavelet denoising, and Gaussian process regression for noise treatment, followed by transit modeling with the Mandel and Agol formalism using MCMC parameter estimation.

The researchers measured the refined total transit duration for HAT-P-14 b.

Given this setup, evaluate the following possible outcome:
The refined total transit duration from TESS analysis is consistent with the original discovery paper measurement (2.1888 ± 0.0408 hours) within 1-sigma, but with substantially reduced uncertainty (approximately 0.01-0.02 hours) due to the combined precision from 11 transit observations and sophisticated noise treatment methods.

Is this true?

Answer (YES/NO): NO